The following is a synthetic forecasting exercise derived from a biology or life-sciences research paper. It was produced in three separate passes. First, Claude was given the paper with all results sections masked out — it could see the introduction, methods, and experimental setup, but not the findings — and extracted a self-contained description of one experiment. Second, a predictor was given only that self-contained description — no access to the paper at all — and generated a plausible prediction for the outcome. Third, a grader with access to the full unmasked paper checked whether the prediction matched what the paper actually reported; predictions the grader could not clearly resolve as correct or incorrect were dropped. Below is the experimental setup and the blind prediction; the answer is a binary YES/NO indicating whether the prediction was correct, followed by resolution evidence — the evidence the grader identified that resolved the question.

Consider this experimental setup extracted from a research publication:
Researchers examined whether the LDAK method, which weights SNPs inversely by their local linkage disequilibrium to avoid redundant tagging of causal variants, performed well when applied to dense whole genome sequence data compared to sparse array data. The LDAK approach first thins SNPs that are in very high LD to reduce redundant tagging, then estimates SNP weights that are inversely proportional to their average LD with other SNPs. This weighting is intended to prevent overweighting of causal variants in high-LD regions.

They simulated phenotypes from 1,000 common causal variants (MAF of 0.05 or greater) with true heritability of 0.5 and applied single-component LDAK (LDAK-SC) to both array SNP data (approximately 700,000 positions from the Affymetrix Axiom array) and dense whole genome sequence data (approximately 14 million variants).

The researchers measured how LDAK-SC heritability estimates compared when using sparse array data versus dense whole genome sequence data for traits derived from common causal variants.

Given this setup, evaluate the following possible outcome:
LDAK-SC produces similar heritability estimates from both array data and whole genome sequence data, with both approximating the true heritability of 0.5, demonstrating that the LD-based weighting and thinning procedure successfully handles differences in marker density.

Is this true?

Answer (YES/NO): NO